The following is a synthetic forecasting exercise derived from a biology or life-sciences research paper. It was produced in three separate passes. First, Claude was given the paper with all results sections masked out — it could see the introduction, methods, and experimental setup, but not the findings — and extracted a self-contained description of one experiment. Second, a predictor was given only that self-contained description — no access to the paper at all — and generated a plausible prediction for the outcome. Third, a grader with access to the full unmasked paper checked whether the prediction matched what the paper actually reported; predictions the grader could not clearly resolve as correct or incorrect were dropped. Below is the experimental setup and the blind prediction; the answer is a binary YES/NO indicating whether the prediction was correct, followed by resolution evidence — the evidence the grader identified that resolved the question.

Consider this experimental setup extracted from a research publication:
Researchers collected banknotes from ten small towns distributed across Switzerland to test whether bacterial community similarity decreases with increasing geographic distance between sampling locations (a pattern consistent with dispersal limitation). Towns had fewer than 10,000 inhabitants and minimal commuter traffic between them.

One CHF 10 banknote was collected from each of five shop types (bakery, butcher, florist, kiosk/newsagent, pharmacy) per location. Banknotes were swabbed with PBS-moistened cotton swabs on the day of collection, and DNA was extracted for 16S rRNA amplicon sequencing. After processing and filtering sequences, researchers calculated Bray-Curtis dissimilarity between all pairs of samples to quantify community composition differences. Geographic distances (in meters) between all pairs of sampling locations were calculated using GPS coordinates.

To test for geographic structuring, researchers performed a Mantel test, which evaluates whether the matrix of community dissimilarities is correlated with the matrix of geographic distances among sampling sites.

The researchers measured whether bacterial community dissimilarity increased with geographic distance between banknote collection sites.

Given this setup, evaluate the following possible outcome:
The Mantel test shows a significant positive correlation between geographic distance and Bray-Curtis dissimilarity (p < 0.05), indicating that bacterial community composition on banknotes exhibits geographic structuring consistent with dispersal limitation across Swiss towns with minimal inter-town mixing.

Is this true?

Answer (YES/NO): NO